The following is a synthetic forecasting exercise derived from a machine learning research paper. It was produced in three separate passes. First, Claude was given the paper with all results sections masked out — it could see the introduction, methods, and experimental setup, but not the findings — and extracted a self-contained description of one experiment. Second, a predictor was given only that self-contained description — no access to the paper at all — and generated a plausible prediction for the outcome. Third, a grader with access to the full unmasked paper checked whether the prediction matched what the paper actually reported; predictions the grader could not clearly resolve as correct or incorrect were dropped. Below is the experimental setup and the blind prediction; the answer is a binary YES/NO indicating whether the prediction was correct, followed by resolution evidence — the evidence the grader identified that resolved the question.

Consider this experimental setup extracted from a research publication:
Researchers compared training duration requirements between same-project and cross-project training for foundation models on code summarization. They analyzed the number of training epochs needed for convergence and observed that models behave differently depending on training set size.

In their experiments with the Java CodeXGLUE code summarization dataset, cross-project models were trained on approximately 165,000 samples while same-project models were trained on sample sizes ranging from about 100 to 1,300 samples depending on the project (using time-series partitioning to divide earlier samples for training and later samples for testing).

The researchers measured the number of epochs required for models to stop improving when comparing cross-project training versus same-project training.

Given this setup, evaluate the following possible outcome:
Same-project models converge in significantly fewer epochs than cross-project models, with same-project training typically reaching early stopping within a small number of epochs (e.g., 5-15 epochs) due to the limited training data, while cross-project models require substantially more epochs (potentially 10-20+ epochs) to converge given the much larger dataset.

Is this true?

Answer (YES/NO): NO